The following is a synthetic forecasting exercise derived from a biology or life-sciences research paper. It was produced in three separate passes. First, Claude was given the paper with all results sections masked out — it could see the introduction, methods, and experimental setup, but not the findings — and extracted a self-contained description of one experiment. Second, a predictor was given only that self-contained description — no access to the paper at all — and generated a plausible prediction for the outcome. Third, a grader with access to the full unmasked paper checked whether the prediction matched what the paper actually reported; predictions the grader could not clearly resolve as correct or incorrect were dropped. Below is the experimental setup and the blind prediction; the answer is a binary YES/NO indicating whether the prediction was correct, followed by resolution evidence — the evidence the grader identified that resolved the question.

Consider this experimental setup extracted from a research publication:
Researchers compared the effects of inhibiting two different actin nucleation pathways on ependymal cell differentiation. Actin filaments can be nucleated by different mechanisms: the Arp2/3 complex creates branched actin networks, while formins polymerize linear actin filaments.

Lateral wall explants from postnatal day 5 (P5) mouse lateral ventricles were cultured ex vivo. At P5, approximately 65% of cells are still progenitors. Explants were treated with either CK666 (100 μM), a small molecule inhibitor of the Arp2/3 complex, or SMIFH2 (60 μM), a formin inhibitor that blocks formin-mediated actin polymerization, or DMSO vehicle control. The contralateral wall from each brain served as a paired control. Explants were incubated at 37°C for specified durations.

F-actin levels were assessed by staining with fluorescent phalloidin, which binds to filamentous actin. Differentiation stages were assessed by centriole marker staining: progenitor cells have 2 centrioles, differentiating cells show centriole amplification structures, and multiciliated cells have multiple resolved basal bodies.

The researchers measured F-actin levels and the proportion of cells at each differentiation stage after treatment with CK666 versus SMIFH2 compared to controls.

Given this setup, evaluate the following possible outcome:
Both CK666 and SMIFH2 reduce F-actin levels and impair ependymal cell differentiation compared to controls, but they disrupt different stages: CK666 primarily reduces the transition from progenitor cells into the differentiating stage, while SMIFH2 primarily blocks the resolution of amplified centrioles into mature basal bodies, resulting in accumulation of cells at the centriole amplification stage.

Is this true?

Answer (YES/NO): NO